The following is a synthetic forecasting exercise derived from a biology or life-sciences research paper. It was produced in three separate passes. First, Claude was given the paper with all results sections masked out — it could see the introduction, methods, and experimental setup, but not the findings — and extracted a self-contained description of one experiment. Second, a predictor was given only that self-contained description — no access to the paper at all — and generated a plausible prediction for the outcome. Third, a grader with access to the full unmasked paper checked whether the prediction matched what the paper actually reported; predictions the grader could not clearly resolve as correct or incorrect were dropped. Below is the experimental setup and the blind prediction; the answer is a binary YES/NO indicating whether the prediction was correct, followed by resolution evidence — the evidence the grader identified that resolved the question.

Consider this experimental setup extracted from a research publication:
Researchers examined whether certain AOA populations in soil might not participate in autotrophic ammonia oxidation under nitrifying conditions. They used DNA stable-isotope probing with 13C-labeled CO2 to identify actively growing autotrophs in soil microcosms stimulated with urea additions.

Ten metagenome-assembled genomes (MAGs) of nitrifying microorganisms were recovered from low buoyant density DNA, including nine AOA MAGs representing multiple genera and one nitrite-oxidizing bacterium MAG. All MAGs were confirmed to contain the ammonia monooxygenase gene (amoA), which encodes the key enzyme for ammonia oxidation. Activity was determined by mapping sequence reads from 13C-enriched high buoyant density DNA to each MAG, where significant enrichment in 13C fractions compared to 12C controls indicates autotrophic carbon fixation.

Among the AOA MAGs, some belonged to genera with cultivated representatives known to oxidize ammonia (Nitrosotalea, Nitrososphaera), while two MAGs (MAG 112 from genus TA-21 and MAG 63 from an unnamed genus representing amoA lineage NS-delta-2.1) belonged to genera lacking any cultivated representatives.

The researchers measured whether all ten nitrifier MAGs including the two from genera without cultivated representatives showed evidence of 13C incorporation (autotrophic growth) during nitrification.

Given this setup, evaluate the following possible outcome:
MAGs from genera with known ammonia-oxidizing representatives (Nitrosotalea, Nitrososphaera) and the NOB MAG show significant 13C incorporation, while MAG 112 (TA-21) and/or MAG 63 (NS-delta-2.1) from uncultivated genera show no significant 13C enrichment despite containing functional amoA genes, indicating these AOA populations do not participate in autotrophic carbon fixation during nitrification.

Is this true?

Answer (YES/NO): YES